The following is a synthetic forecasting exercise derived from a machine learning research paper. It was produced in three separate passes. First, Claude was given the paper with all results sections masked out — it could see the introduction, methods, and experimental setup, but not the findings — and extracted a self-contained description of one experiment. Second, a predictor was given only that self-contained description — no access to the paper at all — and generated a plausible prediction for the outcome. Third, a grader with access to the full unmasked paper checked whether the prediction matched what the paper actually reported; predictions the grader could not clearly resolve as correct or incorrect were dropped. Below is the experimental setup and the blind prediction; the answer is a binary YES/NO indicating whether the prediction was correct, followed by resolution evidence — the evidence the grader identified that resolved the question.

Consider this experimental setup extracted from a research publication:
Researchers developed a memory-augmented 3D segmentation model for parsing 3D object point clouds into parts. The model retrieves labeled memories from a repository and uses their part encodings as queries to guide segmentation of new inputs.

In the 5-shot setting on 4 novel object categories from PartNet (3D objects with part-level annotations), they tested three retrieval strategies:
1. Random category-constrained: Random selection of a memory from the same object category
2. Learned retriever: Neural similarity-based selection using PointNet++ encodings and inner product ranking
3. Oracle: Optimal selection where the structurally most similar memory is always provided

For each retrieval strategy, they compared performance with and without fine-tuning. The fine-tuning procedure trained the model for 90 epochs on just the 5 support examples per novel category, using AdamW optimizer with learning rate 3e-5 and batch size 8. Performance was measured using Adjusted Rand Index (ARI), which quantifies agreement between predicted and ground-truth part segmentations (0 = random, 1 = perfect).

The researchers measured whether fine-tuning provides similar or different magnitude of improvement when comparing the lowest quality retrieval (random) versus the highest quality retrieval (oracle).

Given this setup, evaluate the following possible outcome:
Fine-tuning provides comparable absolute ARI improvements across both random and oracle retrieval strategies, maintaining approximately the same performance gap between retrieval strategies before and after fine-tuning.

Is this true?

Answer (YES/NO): NO